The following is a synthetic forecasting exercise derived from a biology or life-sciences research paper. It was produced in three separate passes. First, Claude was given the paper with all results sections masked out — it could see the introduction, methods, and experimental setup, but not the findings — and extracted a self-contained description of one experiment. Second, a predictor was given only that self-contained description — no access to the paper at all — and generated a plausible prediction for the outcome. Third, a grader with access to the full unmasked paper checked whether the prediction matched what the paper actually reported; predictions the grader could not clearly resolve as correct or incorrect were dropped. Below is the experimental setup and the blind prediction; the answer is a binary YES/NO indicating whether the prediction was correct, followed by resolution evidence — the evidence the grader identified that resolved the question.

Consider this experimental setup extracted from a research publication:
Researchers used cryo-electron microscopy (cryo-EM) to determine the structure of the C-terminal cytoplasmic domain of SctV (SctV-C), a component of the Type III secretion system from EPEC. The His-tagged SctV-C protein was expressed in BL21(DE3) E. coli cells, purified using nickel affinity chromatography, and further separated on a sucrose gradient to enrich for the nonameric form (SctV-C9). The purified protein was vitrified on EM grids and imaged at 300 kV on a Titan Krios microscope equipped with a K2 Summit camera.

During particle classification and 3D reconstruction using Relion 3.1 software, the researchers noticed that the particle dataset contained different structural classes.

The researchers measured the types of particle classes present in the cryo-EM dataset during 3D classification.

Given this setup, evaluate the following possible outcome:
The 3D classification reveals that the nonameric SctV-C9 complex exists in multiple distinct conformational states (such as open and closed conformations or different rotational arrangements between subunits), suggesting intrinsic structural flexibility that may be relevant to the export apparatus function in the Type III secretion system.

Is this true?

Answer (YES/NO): NO